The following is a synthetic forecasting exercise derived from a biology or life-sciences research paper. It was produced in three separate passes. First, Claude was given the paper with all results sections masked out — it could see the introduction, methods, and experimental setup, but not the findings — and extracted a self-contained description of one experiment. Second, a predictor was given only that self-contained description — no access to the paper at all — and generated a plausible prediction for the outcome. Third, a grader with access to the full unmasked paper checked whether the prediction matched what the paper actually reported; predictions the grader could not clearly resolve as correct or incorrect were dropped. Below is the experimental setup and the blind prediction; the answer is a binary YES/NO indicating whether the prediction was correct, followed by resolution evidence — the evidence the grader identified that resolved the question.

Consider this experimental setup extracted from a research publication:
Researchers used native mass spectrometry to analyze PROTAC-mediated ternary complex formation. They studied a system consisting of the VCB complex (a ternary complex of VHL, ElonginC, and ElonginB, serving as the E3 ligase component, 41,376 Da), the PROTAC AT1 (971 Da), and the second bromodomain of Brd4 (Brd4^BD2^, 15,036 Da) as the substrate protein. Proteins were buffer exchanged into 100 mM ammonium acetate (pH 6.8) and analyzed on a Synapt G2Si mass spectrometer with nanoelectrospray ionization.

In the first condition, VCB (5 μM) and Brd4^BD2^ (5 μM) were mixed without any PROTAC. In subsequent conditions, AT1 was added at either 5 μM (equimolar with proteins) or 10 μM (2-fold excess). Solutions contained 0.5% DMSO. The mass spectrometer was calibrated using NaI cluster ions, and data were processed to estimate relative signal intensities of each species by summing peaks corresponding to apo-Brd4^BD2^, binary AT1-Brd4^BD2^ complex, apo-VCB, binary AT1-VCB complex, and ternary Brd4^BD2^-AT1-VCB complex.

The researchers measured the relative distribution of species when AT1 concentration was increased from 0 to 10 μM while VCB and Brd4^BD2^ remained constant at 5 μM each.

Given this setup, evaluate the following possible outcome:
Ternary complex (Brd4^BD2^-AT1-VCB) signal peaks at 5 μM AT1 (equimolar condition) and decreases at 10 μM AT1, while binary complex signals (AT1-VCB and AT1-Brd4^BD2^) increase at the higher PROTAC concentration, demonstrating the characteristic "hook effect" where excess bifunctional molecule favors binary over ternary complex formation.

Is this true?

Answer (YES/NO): NO